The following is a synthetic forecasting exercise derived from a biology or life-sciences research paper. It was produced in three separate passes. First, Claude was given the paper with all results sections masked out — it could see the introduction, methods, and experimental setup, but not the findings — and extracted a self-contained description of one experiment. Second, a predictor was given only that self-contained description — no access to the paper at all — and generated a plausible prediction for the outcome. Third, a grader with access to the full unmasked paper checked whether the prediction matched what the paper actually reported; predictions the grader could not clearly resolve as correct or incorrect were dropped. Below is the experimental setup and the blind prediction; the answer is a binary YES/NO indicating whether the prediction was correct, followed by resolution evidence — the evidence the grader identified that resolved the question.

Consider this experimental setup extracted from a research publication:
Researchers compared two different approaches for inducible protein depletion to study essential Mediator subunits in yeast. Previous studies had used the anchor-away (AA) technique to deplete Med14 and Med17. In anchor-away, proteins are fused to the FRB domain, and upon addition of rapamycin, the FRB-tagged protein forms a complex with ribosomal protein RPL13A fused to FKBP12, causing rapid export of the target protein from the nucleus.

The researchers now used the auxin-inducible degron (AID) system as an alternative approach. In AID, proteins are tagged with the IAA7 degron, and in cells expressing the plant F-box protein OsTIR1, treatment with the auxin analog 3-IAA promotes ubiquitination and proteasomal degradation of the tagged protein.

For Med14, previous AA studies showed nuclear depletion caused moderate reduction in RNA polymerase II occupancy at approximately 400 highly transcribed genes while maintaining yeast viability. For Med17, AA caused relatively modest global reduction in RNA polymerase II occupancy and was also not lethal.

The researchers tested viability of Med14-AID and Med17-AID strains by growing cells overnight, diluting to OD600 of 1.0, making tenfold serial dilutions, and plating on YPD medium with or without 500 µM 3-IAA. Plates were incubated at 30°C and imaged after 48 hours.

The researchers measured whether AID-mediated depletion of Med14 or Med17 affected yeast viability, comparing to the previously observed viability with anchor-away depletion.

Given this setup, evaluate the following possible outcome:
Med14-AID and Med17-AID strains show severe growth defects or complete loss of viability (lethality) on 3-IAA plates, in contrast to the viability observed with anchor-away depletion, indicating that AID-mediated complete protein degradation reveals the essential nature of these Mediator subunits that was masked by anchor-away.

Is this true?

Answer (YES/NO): YES